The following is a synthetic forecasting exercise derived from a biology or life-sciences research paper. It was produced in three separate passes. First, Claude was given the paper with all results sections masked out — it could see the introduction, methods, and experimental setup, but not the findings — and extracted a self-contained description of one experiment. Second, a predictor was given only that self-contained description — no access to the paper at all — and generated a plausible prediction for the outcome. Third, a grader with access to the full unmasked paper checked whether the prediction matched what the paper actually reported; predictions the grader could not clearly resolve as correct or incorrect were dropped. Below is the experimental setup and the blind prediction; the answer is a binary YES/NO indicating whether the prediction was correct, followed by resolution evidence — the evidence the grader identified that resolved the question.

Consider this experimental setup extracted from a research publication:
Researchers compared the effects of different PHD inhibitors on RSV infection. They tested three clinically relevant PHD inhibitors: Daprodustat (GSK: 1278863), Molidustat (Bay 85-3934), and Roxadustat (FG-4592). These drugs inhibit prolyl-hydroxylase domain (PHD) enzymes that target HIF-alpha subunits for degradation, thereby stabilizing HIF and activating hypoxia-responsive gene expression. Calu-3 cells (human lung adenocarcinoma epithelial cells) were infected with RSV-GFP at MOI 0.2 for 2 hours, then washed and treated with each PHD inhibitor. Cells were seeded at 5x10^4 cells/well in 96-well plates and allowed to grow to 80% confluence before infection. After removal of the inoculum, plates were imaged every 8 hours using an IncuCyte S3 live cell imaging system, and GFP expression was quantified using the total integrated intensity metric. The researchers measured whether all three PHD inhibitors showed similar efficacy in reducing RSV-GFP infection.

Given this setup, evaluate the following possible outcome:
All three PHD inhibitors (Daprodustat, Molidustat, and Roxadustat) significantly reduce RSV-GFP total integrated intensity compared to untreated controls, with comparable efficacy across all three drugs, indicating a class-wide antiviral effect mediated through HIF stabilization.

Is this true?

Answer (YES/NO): NO